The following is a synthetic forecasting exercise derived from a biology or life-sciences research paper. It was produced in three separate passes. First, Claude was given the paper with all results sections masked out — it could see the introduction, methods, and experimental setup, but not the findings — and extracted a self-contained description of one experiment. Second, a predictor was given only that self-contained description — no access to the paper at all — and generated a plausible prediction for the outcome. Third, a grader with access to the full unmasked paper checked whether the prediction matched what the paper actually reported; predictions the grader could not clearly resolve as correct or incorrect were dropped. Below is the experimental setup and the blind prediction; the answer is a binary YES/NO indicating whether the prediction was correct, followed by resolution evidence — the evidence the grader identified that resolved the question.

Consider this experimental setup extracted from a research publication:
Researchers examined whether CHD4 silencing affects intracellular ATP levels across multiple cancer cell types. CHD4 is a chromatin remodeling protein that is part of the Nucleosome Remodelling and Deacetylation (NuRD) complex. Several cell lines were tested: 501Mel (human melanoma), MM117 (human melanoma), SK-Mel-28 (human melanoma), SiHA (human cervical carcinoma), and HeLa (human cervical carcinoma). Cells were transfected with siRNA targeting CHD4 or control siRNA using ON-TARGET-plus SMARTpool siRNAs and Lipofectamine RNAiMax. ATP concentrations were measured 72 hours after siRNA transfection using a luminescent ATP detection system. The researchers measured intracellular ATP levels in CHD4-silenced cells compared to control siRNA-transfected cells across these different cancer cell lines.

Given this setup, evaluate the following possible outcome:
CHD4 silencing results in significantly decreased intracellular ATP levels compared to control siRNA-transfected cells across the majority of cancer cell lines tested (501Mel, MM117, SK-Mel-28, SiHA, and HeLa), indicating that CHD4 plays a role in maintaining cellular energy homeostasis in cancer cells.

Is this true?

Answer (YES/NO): YES